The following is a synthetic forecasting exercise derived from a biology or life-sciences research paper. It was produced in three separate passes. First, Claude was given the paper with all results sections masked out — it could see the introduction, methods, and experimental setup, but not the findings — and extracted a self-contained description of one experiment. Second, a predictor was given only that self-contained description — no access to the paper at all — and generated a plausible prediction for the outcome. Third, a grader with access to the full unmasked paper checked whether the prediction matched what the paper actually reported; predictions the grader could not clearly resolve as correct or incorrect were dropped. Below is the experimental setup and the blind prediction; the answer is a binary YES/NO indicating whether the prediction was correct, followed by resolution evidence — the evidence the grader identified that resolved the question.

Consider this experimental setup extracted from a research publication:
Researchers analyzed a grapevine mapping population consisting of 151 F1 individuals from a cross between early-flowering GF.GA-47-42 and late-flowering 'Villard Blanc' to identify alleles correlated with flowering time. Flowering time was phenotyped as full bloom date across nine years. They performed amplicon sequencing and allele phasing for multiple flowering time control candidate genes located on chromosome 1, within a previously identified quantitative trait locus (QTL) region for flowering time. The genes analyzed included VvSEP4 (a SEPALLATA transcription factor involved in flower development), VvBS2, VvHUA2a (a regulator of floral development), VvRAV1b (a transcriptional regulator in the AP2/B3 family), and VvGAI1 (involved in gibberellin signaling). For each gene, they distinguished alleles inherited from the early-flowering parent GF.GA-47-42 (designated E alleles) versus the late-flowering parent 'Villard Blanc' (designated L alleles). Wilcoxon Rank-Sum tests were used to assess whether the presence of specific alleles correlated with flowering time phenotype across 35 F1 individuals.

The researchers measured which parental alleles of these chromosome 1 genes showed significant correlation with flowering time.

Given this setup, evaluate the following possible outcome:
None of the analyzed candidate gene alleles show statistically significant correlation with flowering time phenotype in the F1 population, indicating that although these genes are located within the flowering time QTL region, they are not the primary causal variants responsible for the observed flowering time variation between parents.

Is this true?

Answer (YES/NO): NO